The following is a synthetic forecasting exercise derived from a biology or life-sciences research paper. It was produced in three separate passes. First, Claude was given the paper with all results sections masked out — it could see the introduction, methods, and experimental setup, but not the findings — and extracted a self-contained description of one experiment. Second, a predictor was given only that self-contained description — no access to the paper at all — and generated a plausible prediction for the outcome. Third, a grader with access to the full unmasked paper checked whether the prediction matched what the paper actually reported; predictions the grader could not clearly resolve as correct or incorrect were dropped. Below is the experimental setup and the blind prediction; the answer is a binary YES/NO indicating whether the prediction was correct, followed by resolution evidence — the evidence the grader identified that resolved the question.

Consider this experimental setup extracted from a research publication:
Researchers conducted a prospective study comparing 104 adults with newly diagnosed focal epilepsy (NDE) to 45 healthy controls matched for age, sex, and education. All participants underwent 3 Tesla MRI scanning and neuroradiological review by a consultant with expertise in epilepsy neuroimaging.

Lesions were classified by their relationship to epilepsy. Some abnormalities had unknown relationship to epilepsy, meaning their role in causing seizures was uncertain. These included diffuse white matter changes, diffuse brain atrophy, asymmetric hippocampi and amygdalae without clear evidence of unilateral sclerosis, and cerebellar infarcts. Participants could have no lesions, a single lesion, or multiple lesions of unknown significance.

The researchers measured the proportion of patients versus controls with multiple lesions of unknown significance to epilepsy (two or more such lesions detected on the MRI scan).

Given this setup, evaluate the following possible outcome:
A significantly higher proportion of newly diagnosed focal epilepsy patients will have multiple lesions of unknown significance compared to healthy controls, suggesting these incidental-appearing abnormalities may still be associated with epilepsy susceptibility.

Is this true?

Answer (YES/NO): YES